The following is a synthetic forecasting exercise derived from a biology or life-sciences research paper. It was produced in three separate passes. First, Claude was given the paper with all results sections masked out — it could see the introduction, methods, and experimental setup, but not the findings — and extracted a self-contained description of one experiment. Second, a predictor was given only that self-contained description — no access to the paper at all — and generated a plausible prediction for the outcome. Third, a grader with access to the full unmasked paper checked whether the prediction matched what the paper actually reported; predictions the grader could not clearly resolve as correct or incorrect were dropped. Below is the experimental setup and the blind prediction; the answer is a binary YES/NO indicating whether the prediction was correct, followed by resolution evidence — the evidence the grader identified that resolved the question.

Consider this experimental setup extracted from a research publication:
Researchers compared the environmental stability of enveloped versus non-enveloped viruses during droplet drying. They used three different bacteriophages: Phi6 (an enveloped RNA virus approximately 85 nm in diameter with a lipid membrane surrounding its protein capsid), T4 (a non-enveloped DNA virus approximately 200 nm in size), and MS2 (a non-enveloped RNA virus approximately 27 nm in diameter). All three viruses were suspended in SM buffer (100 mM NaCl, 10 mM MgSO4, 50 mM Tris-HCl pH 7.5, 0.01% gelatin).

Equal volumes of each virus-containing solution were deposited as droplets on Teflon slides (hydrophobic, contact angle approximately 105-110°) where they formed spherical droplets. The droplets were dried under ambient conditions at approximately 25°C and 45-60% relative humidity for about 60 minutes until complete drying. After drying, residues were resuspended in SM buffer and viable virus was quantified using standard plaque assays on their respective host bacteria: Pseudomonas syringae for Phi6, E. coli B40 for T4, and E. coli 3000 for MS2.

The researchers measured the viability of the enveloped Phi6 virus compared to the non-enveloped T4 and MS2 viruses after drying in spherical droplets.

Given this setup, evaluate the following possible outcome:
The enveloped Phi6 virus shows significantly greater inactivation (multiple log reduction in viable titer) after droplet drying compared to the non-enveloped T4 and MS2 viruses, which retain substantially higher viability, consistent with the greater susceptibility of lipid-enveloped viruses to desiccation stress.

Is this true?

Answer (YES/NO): NO